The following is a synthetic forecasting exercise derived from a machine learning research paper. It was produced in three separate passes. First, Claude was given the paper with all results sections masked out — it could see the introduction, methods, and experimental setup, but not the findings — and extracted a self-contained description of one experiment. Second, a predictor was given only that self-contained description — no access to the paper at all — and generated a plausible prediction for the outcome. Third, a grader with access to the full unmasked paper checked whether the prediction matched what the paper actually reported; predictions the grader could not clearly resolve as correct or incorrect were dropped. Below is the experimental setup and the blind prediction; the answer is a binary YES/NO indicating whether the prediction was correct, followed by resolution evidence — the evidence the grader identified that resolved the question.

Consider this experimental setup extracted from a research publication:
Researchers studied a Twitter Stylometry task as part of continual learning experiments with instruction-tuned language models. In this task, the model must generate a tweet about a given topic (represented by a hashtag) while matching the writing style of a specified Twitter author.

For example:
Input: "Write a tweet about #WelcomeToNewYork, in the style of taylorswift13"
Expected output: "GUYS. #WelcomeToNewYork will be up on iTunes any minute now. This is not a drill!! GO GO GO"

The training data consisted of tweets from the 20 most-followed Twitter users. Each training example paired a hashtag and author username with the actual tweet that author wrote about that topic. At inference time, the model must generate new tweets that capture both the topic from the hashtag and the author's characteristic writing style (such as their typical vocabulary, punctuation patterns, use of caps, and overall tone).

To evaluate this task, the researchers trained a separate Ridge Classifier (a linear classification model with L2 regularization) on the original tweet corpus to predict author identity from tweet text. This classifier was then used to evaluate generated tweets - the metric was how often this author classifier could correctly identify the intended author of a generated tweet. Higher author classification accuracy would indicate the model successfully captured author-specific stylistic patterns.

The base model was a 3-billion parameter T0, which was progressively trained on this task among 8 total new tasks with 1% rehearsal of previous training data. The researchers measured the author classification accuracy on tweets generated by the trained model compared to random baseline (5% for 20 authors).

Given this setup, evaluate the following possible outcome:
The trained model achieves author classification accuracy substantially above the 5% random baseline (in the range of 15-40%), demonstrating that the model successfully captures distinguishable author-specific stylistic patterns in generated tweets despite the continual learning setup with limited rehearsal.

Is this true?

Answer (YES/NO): NO